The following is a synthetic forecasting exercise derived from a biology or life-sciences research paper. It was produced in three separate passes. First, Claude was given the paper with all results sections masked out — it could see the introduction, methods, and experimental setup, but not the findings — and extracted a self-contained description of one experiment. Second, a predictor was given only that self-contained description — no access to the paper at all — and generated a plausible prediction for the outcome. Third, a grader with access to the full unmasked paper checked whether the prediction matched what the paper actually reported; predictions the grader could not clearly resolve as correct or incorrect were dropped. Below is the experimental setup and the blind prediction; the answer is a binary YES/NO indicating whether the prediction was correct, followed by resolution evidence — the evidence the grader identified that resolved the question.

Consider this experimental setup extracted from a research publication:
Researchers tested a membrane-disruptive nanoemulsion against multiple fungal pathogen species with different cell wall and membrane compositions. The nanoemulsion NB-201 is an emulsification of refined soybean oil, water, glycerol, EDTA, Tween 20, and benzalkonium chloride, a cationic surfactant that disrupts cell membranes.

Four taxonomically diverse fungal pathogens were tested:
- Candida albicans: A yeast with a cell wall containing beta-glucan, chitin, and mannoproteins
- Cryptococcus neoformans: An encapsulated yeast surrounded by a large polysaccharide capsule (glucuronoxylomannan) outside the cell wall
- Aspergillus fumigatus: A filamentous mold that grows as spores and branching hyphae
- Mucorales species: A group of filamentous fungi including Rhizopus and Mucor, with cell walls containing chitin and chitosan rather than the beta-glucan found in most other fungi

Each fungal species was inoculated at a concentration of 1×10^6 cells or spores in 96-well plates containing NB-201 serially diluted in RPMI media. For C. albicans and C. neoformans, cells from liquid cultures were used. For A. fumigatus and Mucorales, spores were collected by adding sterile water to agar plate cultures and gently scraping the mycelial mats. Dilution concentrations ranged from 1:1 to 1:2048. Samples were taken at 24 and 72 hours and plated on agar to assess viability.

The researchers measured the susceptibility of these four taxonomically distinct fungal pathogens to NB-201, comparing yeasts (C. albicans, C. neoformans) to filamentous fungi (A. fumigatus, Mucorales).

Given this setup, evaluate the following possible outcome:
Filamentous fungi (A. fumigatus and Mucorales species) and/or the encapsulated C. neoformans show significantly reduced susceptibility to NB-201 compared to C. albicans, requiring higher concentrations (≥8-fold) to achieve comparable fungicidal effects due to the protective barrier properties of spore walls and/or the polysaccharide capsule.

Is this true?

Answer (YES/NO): NO